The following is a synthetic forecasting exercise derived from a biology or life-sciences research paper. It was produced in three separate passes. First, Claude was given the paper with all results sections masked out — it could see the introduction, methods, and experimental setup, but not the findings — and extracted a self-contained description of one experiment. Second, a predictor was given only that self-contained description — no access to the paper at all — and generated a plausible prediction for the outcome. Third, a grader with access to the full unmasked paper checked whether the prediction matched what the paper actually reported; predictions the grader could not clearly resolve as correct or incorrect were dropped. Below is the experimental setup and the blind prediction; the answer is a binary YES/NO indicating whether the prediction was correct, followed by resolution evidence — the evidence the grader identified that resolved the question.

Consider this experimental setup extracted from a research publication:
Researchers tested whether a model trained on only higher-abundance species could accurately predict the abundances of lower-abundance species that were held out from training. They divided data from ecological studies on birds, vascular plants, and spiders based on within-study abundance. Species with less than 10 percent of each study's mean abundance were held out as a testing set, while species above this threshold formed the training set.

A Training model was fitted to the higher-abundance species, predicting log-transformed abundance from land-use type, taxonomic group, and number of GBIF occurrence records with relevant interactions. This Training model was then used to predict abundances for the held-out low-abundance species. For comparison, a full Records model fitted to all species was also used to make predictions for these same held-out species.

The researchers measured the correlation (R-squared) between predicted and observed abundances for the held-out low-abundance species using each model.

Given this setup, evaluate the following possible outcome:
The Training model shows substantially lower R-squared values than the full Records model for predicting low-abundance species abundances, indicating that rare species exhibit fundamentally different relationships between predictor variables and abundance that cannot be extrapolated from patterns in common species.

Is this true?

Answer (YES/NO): NO